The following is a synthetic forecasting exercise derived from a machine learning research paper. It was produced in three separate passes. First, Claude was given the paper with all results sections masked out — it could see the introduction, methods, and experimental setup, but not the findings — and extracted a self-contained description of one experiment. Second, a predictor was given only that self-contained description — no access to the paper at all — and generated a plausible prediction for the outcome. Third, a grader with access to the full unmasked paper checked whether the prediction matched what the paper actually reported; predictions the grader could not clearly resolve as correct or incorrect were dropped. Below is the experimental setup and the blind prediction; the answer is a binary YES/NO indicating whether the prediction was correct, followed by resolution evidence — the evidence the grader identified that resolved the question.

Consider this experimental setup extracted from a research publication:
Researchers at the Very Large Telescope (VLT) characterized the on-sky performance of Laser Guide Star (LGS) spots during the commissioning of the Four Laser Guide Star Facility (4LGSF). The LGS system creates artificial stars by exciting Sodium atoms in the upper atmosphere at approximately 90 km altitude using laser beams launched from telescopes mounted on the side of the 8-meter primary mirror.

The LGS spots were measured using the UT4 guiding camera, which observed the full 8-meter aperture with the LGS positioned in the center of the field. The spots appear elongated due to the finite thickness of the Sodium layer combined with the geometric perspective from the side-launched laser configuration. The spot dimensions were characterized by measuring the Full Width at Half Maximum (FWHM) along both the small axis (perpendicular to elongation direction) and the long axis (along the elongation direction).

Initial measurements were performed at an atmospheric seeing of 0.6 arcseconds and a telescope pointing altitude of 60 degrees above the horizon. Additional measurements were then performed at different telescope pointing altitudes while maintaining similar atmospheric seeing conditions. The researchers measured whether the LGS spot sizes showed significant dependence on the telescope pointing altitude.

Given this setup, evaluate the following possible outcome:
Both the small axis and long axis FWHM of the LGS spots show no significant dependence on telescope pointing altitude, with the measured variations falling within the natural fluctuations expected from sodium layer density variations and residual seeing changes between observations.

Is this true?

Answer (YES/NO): YES